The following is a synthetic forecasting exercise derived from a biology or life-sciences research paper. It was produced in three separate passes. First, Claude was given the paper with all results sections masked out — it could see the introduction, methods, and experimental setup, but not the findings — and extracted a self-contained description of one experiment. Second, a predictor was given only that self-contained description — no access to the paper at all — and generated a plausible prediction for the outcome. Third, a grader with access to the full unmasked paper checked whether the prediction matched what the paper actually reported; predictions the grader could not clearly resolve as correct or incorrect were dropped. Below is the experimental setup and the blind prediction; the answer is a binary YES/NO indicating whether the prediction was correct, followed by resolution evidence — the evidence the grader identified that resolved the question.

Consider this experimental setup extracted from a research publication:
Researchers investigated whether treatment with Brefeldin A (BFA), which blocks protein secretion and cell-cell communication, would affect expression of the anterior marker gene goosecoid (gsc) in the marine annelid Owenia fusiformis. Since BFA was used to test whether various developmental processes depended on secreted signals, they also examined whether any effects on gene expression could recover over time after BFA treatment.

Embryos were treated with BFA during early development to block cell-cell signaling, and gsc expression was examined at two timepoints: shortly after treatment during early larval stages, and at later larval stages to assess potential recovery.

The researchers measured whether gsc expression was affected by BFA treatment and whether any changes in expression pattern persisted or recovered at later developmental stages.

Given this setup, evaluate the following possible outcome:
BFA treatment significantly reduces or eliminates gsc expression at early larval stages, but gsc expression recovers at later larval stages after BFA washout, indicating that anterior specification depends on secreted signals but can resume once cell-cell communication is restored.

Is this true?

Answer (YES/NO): YES